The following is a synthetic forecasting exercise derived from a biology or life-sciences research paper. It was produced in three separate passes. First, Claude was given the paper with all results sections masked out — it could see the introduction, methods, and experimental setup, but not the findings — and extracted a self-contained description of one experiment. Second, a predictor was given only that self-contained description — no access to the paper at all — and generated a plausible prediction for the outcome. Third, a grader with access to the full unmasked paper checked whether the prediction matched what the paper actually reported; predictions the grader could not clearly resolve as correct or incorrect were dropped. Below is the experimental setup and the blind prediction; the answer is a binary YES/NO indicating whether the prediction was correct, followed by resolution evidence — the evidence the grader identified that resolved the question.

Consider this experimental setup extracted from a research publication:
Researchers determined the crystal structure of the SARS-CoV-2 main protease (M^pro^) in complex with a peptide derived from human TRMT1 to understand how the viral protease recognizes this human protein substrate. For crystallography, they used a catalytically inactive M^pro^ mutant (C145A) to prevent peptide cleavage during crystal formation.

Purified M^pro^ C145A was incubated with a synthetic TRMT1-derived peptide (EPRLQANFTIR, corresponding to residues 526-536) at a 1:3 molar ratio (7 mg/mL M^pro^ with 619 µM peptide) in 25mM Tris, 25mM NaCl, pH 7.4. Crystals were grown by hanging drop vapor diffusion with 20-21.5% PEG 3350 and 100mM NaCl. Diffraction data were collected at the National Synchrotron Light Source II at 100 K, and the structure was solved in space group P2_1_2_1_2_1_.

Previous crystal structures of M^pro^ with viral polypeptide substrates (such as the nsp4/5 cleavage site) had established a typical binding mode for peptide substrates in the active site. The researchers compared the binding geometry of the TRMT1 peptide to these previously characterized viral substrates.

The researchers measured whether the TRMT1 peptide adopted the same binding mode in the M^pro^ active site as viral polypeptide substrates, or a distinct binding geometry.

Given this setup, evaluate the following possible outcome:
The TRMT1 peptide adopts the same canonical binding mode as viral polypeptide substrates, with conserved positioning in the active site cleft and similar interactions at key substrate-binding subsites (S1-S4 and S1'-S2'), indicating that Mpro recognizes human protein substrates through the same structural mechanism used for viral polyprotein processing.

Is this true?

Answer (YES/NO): NO